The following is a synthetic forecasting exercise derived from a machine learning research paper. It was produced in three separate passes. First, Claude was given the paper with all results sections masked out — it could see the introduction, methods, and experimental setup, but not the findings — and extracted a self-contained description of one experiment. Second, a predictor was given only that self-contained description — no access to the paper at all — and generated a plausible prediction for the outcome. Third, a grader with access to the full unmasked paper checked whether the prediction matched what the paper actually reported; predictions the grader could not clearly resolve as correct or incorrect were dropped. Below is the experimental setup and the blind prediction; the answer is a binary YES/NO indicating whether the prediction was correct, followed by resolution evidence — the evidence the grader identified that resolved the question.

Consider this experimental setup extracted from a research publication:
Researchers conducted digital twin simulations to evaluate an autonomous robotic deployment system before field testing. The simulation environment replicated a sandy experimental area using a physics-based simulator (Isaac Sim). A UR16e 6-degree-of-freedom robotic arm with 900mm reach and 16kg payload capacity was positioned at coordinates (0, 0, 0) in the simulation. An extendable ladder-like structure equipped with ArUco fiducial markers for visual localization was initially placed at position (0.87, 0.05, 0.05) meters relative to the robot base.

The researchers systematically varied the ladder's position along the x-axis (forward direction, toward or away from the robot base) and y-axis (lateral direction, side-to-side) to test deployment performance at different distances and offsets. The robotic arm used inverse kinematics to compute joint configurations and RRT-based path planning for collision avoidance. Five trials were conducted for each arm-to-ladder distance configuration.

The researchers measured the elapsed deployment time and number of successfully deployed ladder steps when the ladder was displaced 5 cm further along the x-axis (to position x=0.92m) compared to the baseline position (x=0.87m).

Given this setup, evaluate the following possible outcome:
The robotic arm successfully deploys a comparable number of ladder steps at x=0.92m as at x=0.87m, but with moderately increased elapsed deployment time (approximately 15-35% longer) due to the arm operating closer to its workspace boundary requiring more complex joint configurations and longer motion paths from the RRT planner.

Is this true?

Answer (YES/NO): NO